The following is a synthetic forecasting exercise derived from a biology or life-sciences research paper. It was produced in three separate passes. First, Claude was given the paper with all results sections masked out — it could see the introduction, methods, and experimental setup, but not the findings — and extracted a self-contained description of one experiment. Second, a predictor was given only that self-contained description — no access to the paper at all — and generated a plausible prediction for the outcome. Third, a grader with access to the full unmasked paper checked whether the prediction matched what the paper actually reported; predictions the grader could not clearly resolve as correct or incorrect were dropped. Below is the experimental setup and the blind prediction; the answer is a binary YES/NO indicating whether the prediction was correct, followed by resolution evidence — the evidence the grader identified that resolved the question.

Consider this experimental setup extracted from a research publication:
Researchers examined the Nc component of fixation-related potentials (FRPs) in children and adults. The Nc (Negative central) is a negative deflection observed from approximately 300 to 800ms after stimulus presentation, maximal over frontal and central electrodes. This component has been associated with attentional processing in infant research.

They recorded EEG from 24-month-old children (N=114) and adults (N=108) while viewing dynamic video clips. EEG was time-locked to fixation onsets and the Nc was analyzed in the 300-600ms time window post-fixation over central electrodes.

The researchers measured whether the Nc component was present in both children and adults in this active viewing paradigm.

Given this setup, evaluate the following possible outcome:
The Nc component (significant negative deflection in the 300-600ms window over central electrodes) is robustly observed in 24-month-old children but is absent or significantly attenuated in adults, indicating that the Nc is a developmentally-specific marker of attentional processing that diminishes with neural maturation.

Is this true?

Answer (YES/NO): YES